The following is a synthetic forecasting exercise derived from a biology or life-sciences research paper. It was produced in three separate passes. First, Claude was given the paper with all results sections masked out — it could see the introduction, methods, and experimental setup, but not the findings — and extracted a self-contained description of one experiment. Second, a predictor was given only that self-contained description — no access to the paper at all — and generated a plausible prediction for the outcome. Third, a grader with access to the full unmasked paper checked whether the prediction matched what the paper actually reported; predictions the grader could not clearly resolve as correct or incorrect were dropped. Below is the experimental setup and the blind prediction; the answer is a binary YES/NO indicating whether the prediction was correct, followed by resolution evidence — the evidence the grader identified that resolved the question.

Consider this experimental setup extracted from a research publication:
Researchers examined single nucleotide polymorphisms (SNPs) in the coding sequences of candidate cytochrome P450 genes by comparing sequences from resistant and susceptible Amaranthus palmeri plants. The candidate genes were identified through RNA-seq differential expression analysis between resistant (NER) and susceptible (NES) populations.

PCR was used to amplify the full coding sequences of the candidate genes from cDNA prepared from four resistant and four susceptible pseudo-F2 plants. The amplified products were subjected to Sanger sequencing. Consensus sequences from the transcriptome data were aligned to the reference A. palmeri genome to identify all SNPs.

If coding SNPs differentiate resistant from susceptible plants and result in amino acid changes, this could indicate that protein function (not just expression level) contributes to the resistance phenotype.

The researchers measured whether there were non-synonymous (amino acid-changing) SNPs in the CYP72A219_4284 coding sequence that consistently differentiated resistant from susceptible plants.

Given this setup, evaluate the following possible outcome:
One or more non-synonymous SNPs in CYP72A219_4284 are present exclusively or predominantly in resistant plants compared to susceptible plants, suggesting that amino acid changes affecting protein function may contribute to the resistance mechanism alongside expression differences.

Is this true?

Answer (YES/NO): NO